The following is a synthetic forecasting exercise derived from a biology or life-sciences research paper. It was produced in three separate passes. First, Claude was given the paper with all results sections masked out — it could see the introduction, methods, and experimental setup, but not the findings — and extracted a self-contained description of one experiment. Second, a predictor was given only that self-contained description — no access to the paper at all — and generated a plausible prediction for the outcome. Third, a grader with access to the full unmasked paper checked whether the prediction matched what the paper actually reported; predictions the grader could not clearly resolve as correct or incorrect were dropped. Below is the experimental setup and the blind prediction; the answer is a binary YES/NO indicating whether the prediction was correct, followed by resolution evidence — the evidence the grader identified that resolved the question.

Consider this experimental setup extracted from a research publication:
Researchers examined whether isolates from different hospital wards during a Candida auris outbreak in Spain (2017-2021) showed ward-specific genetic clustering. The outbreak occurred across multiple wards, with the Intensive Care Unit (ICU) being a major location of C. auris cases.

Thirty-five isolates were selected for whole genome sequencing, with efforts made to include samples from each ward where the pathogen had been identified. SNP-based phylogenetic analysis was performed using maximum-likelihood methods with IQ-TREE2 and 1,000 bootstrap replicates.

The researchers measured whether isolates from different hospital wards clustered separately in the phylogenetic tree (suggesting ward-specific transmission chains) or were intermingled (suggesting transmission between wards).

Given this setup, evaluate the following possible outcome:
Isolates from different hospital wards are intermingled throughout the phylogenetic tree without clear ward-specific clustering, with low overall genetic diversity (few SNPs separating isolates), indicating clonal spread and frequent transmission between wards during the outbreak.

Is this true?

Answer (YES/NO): YES